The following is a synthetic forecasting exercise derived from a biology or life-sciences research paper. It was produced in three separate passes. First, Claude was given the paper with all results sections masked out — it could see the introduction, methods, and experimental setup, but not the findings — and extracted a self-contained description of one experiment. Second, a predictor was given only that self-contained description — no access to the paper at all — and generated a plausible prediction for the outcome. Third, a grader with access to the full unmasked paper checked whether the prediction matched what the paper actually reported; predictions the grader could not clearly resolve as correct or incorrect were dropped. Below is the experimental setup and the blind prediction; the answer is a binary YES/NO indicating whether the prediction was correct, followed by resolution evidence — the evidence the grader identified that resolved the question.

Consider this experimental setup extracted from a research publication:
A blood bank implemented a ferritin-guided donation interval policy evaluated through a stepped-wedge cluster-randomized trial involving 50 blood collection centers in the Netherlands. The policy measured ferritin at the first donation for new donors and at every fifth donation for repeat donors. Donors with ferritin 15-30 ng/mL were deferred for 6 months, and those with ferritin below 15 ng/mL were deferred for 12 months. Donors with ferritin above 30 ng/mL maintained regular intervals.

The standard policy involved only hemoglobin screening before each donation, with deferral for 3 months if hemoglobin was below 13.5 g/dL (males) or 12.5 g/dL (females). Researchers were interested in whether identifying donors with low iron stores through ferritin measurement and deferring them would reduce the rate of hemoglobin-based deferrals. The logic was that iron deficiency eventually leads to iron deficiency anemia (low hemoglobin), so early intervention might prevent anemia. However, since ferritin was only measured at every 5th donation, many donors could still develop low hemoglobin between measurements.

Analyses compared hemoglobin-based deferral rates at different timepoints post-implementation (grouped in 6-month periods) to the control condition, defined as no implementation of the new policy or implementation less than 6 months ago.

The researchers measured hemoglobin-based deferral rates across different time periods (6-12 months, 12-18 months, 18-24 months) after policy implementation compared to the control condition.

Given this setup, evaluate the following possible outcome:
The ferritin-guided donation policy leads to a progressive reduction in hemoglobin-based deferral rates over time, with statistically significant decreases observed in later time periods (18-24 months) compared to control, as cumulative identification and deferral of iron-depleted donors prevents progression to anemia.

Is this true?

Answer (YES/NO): YES